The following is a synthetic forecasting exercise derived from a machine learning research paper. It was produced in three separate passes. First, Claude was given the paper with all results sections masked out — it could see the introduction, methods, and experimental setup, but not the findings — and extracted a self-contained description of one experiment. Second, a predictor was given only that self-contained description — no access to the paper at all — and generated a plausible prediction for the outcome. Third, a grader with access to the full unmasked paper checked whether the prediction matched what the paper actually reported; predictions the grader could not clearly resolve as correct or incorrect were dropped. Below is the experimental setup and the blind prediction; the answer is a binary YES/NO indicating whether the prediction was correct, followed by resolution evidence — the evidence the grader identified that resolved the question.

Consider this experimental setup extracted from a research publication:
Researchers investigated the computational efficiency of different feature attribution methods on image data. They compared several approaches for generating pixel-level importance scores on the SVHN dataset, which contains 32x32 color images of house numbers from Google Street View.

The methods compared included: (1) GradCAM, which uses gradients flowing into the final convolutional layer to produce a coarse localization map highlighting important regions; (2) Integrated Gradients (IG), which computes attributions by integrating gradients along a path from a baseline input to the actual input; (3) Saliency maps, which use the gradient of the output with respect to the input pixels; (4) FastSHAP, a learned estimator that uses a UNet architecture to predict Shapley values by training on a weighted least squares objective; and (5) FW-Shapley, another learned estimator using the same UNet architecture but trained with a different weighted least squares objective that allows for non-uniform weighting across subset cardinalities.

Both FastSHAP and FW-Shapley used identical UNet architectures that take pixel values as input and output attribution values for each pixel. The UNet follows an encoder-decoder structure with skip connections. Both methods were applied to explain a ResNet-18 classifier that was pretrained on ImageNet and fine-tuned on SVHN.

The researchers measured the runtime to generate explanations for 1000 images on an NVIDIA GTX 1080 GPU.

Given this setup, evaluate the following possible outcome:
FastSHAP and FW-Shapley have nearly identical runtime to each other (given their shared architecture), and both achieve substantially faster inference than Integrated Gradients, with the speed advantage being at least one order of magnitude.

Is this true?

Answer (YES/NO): YES